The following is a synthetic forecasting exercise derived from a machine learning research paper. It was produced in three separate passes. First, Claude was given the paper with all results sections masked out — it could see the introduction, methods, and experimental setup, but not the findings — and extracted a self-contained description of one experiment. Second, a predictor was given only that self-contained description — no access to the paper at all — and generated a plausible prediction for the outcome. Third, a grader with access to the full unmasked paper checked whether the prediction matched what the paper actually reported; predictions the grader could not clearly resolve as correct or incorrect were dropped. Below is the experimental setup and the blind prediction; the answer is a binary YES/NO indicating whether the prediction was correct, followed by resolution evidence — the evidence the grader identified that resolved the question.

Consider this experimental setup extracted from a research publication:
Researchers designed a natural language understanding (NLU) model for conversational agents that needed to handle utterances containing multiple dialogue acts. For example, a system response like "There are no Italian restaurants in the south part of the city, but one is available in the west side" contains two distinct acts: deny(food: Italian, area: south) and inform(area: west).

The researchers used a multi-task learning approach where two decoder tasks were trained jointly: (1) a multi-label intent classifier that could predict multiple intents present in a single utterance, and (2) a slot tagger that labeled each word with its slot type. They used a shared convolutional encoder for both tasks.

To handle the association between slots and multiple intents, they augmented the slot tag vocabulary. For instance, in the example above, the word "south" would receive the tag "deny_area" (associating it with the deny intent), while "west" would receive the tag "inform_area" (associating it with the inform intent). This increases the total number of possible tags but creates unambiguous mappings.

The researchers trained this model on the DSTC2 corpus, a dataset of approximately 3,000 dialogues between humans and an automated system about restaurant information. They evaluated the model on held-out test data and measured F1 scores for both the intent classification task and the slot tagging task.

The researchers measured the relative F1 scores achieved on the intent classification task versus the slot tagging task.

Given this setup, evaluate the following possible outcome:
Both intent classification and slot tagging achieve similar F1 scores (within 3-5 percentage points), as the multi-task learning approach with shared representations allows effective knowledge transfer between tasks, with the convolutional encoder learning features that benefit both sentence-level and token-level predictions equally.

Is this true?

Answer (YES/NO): YES